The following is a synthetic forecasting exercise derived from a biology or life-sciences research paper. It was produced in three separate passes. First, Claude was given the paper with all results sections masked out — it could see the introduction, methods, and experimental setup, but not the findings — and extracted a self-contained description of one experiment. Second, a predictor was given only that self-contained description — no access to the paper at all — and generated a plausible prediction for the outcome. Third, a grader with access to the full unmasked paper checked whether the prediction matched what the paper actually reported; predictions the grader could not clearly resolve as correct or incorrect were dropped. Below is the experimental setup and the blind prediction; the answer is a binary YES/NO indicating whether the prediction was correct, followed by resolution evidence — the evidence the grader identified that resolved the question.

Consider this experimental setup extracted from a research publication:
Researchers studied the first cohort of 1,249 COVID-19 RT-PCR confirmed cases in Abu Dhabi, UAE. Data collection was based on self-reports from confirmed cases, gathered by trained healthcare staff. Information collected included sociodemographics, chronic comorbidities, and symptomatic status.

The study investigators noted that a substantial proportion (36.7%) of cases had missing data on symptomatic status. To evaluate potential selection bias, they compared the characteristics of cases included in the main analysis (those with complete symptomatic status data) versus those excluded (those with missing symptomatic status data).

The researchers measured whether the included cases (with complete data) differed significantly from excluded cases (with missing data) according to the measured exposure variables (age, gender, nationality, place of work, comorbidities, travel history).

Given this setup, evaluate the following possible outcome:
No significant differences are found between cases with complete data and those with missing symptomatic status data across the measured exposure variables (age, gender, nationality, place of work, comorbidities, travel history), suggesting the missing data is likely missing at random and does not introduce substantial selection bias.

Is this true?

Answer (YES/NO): NO